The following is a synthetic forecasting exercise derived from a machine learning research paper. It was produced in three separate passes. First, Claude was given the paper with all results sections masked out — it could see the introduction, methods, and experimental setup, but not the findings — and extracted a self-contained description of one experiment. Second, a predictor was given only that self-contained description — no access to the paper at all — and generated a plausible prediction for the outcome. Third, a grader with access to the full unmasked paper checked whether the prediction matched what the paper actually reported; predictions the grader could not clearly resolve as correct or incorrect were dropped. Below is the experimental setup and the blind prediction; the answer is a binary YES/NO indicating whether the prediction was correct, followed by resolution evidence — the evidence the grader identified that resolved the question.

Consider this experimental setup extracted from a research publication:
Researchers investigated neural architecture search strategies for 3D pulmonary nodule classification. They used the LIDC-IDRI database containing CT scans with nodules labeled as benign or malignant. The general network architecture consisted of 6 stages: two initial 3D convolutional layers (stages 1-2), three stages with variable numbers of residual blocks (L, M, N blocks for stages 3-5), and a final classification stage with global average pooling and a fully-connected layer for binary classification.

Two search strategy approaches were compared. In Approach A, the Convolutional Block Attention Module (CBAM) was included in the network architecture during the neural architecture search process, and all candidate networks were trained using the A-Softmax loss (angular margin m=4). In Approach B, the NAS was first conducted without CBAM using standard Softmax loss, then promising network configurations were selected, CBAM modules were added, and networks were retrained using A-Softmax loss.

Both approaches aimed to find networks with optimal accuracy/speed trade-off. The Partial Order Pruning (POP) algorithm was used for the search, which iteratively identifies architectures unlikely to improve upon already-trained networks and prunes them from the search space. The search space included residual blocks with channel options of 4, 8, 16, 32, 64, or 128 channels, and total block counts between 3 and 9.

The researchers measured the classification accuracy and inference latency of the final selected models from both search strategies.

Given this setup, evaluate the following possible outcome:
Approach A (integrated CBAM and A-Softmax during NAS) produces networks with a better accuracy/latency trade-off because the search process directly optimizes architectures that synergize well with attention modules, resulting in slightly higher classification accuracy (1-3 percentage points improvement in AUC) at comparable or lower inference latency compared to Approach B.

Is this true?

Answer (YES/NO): NO